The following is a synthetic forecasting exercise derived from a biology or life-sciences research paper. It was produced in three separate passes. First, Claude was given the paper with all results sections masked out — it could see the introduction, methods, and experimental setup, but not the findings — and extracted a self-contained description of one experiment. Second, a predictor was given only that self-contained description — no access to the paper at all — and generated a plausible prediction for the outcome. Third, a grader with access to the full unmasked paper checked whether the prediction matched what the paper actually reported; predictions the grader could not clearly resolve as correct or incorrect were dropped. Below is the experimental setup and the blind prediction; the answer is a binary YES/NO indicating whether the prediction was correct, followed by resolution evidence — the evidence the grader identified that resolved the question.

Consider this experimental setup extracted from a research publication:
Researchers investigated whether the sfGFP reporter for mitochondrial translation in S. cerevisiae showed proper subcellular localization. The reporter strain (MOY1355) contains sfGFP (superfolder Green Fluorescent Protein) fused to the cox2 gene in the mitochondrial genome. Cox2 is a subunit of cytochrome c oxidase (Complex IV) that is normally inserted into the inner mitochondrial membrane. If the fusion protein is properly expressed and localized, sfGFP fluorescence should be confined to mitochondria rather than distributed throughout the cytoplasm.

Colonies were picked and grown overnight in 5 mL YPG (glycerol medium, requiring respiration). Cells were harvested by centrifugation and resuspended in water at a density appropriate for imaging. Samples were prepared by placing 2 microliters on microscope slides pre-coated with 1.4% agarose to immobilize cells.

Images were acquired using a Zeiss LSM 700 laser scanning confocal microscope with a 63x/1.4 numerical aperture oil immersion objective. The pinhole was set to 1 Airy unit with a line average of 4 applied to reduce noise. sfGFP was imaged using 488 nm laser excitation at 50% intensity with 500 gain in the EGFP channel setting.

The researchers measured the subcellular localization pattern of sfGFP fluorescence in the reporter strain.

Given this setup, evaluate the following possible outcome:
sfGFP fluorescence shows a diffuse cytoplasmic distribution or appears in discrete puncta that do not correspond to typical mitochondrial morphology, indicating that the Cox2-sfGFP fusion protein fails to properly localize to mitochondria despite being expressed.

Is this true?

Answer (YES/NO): NO